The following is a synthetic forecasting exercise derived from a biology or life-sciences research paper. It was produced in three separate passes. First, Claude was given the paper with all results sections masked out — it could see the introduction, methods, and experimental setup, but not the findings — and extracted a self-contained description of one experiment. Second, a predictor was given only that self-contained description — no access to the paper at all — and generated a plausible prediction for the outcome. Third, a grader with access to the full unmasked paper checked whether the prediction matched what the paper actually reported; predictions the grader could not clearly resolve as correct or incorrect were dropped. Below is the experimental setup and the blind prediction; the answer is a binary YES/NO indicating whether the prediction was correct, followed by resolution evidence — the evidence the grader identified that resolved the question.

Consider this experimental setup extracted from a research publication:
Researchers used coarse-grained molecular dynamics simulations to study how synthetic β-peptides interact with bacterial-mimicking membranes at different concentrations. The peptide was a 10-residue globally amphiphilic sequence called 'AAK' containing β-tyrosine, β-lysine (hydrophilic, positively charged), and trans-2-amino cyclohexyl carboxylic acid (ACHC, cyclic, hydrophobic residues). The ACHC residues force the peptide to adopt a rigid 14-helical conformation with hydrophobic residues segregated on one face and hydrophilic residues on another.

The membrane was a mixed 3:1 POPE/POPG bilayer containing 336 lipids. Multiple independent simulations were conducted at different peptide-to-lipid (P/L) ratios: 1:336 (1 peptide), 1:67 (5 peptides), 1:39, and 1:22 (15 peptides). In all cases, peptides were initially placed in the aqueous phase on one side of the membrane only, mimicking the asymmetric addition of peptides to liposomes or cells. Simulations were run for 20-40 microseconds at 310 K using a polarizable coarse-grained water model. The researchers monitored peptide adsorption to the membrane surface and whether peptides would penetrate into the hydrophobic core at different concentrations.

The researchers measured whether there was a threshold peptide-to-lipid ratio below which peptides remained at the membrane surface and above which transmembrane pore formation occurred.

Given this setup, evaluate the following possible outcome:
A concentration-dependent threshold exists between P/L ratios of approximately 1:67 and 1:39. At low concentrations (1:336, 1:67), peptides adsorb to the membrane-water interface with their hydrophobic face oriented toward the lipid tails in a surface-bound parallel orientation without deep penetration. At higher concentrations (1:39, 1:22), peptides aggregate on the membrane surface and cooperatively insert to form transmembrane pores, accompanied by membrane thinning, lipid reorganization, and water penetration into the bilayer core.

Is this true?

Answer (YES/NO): NO